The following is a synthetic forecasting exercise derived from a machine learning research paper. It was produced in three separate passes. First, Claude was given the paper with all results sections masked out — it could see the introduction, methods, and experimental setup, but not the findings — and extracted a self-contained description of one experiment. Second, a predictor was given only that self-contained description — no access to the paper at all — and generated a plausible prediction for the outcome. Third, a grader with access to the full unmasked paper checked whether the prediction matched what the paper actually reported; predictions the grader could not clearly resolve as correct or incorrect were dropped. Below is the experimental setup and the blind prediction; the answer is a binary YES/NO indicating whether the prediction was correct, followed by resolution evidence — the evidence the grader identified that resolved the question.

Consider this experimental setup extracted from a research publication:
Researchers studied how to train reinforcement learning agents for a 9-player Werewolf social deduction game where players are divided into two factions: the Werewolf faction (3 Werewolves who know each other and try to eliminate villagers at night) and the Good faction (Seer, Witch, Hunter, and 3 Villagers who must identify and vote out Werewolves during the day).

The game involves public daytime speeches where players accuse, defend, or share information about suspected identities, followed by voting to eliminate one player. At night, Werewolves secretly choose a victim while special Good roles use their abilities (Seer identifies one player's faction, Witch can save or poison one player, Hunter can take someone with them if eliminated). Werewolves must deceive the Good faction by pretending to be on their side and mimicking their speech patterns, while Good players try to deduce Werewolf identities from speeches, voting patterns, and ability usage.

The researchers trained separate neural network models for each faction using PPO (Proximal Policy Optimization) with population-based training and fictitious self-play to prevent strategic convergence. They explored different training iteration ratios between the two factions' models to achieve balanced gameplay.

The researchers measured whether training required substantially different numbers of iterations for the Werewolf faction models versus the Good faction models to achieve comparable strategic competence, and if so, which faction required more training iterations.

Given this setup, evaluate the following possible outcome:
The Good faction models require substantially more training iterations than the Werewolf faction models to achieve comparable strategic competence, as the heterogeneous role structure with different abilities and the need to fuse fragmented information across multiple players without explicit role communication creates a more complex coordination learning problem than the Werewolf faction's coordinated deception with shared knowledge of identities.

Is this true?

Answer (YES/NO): NO